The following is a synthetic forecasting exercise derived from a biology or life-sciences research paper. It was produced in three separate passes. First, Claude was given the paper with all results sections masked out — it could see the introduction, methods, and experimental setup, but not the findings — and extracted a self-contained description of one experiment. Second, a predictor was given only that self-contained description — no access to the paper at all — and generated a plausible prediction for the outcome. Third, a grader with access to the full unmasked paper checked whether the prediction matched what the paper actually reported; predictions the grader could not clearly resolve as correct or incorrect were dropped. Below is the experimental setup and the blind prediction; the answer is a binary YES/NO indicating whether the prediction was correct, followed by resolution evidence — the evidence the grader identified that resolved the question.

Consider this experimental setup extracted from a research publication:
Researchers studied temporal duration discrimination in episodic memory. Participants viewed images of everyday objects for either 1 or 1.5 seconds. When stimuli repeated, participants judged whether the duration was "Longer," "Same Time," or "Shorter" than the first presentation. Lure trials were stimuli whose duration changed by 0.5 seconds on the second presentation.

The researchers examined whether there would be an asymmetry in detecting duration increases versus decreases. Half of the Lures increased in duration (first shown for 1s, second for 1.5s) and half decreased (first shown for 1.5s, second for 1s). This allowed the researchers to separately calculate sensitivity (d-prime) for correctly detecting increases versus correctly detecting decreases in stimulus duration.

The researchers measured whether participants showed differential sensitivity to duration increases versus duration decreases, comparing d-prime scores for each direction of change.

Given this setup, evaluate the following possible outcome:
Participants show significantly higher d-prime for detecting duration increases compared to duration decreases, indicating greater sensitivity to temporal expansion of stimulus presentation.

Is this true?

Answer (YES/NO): NO